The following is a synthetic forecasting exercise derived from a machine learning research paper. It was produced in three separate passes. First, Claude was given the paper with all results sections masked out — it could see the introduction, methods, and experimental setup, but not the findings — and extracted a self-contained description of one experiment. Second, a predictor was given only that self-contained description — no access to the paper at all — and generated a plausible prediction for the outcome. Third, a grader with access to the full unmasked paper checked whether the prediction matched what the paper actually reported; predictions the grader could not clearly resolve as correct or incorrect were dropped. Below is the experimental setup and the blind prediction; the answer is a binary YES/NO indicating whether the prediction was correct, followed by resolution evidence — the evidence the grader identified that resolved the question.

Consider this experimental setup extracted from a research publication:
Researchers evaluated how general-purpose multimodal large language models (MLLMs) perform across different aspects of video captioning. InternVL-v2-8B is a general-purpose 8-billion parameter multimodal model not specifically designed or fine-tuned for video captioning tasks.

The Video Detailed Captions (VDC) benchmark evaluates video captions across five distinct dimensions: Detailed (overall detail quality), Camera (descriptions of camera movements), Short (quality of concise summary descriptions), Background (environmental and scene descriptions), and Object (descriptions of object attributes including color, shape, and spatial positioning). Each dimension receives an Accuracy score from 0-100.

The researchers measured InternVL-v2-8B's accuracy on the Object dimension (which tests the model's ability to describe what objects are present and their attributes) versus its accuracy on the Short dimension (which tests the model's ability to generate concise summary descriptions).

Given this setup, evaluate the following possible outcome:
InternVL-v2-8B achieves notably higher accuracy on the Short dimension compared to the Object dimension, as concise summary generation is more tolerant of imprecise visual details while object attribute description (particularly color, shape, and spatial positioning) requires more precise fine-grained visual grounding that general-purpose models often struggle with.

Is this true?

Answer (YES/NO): NO